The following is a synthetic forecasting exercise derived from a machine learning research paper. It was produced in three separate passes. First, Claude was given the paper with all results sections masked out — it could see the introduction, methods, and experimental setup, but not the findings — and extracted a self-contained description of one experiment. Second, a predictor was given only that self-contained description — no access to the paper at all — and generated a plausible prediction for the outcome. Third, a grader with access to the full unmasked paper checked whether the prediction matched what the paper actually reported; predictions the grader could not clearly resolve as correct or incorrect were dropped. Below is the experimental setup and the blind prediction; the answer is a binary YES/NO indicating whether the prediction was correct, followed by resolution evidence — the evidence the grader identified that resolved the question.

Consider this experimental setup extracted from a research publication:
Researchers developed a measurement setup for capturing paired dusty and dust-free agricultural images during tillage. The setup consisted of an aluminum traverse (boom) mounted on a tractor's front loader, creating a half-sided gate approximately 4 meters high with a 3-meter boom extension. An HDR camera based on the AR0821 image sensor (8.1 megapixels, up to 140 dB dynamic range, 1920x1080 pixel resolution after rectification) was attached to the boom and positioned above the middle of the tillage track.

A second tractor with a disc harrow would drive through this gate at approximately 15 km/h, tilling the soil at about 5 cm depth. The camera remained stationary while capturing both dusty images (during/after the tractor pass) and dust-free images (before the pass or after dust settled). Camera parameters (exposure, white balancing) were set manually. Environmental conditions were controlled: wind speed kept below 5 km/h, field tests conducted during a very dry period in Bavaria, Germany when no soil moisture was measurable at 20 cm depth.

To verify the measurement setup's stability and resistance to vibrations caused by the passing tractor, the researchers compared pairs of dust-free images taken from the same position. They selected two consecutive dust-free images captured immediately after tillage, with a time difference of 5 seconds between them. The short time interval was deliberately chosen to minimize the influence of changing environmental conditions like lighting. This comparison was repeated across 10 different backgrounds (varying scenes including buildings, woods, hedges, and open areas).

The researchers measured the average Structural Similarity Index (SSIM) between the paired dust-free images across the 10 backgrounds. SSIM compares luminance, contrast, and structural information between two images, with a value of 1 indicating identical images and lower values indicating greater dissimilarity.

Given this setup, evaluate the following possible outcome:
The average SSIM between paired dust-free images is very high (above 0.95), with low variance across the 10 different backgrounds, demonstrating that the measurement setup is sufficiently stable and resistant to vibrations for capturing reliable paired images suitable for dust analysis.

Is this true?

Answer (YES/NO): NO